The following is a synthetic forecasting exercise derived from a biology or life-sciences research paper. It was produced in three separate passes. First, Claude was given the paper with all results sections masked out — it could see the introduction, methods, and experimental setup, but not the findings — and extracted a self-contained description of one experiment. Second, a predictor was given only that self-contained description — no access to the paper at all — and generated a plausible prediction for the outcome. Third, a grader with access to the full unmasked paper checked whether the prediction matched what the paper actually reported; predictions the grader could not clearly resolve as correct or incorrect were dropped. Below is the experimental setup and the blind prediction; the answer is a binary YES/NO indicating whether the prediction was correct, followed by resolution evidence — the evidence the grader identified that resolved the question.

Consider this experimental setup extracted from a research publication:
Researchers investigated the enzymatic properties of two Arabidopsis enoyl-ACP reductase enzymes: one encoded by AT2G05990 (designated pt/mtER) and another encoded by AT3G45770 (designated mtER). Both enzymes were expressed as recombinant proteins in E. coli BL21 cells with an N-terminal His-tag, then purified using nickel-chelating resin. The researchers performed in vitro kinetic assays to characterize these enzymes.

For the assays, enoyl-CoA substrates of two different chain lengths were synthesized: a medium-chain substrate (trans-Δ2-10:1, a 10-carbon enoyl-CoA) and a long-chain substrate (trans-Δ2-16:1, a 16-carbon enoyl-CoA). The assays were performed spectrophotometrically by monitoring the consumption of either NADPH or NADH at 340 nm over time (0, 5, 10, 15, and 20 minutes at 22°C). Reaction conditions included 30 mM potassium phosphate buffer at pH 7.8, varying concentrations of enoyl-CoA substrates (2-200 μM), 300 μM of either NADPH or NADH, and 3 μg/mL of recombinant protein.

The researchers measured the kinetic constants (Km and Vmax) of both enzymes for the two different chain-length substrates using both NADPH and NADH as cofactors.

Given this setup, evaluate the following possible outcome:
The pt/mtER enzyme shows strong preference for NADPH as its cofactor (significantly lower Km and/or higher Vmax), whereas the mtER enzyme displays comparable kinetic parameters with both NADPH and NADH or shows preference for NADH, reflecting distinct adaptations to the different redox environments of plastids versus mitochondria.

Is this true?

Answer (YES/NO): NO